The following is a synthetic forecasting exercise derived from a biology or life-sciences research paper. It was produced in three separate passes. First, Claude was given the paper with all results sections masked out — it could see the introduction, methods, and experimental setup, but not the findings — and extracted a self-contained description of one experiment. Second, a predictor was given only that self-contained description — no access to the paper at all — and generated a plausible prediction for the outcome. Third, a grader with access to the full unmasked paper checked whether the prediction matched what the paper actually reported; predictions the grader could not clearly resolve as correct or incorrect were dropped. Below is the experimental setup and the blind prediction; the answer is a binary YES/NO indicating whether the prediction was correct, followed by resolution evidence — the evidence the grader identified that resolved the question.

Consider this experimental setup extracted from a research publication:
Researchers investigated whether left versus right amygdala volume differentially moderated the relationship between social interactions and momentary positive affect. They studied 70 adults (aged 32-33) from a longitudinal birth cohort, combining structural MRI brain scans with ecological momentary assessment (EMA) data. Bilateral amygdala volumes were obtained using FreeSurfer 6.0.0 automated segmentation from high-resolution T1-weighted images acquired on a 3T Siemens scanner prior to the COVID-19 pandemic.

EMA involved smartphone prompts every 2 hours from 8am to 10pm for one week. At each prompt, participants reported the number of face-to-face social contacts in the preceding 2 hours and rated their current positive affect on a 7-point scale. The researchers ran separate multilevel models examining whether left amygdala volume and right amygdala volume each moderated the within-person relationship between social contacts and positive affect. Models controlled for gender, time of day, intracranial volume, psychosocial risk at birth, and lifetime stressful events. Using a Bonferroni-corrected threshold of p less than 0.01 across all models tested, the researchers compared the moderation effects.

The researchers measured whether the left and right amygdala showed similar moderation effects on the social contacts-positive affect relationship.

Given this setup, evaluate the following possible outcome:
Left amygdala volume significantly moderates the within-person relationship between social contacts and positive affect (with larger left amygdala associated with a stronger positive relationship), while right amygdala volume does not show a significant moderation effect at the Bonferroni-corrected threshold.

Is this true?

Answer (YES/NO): NO